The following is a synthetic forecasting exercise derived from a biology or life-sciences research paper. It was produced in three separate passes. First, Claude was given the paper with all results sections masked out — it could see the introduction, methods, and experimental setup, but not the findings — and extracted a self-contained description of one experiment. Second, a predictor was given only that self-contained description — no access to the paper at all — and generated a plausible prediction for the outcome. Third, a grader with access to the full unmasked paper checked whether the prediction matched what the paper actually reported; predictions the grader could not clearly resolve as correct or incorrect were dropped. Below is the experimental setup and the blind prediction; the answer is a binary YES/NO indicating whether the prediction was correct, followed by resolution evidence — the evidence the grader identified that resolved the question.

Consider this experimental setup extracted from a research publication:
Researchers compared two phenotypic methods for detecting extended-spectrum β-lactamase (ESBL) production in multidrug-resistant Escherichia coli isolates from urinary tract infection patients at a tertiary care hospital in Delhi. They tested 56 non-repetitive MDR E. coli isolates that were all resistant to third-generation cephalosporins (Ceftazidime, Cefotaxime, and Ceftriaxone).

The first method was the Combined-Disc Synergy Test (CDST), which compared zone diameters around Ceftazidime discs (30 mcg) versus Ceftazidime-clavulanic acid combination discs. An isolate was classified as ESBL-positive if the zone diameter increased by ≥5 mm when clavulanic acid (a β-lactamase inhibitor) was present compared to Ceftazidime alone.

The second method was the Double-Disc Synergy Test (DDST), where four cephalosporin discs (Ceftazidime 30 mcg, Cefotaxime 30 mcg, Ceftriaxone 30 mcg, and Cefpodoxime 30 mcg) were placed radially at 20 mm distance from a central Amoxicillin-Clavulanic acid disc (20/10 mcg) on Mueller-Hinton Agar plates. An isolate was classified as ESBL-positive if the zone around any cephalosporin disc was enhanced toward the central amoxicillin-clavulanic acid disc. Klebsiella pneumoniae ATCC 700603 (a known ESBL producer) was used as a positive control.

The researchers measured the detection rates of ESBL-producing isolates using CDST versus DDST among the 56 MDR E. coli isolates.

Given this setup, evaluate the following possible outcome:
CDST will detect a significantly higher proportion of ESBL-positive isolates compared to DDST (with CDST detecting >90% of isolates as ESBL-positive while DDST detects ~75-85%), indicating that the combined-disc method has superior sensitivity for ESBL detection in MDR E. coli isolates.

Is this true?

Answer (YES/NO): NO